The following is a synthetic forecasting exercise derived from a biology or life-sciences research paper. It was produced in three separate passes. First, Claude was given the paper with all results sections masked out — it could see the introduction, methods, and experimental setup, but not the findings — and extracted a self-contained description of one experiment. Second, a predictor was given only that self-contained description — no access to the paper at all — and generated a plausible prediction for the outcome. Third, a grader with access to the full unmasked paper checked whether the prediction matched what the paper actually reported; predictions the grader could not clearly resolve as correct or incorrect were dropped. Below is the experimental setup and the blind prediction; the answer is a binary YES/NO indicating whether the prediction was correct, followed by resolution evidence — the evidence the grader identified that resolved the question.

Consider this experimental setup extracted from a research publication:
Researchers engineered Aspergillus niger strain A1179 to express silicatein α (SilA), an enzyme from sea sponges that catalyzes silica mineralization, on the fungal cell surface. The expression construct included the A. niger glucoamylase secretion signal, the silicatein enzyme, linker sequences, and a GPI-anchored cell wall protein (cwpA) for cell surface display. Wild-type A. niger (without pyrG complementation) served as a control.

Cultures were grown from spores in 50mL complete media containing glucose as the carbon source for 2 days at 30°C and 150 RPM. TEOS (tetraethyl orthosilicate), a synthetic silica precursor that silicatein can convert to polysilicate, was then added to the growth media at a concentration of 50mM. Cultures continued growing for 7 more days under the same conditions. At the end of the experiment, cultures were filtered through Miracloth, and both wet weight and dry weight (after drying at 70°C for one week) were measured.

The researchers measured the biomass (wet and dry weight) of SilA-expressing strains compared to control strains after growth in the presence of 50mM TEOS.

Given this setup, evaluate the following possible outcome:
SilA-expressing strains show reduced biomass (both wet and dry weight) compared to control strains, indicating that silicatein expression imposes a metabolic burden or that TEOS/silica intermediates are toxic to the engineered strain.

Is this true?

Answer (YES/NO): NO